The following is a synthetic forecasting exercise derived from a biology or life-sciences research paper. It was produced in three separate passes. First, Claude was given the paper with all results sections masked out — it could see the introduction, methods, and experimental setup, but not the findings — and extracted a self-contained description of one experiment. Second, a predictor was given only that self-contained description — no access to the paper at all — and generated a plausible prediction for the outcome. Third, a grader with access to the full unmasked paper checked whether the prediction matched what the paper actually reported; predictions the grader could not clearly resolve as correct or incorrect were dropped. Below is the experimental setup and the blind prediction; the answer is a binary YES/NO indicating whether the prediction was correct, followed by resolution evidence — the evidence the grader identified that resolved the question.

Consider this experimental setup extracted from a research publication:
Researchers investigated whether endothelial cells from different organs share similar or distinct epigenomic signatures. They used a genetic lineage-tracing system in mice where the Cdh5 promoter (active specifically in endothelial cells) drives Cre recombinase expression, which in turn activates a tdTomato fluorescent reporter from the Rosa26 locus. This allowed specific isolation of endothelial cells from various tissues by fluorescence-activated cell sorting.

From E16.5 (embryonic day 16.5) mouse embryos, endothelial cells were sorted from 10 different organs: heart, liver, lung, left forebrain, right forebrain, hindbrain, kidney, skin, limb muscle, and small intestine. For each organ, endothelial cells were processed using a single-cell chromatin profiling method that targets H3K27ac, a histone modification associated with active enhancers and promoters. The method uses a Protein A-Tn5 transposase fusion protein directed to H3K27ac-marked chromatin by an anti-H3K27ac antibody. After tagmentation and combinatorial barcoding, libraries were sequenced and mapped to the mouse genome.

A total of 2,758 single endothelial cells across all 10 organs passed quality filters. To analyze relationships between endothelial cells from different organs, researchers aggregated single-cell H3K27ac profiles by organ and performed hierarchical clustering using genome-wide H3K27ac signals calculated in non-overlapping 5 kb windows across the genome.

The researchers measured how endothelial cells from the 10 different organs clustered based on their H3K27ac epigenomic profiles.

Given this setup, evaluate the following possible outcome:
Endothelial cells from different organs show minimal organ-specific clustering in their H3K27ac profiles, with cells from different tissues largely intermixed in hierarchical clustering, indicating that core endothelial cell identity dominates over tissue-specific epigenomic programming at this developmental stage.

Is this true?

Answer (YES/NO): NO